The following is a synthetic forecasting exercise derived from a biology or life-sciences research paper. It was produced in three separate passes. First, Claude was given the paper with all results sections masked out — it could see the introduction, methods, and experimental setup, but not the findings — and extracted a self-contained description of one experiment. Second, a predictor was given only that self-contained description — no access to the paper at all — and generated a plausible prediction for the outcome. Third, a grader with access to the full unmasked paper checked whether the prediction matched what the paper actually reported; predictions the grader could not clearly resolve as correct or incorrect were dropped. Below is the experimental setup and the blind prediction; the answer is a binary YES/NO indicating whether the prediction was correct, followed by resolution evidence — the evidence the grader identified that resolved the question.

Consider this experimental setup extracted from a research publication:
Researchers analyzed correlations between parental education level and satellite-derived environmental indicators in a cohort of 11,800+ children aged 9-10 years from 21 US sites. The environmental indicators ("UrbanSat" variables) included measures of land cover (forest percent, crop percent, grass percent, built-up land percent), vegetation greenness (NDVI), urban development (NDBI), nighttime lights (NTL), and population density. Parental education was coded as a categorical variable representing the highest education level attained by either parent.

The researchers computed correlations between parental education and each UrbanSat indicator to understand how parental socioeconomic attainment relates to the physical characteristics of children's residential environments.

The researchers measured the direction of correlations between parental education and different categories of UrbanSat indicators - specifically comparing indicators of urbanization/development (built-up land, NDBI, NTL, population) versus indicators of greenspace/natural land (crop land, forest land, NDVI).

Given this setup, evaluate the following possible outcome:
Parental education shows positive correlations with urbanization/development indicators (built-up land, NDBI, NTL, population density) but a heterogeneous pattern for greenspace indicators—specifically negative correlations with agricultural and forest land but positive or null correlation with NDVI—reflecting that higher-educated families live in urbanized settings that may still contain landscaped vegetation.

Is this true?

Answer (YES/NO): NO